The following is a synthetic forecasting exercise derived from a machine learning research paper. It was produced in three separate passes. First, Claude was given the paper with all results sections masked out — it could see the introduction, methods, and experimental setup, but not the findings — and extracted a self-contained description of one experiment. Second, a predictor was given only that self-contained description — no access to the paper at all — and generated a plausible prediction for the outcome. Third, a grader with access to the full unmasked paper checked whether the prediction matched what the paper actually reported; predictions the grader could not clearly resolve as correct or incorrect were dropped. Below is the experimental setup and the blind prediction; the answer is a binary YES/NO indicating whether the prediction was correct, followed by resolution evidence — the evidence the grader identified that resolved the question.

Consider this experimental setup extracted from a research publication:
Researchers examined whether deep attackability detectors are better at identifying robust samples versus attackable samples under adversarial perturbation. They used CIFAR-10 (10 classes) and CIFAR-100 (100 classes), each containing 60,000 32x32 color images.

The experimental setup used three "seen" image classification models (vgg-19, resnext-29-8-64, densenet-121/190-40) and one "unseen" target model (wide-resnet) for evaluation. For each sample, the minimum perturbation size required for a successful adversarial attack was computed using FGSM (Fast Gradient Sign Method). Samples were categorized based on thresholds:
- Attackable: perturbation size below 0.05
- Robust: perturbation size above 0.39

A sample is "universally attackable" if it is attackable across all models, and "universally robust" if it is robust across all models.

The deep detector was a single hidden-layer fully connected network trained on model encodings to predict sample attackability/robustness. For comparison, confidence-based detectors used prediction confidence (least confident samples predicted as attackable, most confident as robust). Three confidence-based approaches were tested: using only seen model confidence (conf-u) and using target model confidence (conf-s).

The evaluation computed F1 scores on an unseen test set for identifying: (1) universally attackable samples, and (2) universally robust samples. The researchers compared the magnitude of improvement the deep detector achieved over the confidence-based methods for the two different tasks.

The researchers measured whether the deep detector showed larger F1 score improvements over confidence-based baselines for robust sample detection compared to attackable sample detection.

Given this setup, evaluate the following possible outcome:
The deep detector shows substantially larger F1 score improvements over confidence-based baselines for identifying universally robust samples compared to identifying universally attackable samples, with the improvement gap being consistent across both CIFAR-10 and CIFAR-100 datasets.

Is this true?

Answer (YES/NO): YES